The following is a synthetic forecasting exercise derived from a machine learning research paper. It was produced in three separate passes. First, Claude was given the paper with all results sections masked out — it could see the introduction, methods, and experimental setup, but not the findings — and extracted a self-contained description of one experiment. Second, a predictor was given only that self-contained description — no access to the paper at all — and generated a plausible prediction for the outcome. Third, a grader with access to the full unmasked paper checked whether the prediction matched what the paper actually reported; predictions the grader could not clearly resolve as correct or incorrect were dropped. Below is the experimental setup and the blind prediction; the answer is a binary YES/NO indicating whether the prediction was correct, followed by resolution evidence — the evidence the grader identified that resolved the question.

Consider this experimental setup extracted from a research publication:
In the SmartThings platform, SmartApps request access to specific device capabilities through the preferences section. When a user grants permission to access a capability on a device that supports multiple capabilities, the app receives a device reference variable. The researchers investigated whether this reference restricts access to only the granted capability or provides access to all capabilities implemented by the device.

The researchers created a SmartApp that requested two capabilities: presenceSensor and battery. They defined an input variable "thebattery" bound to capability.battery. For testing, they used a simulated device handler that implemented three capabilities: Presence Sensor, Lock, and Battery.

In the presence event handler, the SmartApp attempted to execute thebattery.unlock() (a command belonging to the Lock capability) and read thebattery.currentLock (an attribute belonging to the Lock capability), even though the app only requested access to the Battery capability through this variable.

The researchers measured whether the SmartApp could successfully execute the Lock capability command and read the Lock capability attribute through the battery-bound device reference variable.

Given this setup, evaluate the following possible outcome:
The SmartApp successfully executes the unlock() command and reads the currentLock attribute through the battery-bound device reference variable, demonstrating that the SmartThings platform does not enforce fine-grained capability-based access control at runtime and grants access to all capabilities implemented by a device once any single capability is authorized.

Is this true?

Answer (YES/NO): YES